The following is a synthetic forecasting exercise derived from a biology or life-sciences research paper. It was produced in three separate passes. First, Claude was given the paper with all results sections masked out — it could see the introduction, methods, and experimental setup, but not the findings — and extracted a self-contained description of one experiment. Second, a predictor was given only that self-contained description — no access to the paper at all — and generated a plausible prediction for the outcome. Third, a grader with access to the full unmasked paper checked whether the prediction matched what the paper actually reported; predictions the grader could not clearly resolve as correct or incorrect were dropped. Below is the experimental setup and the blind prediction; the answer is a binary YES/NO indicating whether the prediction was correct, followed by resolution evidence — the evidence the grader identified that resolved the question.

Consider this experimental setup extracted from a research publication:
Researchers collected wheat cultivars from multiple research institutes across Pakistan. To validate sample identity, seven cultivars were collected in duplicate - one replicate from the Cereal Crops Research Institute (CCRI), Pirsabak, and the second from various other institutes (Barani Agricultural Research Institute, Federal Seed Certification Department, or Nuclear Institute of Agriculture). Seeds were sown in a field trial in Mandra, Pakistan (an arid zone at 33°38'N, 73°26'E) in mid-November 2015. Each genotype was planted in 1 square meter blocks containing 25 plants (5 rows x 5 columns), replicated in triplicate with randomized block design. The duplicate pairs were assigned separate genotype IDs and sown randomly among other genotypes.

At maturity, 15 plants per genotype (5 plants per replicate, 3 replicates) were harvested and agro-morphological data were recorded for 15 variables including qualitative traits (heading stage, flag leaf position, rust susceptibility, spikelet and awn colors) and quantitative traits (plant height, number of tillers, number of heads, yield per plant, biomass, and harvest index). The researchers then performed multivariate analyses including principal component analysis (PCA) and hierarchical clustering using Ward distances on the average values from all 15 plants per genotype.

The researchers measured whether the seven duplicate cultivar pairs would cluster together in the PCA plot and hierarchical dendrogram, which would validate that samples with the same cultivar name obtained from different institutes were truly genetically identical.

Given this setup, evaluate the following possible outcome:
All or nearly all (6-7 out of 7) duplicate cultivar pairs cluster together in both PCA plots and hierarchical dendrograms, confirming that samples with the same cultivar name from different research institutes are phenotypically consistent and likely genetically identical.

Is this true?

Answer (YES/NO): YES